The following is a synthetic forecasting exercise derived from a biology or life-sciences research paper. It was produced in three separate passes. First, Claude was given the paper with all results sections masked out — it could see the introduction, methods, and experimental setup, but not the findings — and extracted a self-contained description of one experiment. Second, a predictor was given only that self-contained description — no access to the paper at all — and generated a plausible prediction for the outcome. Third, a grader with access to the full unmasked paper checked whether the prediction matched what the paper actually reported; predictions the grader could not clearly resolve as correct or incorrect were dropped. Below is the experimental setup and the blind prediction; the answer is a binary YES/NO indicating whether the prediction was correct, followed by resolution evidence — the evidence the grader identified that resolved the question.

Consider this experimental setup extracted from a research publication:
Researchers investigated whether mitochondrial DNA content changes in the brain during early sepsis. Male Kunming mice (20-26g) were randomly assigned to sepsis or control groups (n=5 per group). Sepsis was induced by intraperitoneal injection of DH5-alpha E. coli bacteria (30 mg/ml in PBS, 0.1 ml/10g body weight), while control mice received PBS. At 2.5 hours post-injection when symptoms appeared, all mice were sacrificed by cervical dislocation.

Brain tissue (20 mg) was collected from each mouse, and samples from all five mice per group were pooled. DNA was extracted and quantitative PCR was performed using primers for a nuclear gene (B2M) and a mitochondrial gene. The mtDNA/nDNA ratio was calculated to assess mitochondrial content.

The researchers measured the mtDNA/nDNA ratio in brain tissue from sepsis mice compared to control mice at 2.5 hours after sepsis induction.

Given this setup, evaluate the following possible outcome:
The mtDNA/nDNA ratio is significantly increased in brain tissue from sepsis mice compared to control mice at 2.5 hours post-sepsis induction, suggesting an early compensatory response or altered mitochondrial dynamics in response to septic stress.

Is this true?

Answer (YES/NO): YES